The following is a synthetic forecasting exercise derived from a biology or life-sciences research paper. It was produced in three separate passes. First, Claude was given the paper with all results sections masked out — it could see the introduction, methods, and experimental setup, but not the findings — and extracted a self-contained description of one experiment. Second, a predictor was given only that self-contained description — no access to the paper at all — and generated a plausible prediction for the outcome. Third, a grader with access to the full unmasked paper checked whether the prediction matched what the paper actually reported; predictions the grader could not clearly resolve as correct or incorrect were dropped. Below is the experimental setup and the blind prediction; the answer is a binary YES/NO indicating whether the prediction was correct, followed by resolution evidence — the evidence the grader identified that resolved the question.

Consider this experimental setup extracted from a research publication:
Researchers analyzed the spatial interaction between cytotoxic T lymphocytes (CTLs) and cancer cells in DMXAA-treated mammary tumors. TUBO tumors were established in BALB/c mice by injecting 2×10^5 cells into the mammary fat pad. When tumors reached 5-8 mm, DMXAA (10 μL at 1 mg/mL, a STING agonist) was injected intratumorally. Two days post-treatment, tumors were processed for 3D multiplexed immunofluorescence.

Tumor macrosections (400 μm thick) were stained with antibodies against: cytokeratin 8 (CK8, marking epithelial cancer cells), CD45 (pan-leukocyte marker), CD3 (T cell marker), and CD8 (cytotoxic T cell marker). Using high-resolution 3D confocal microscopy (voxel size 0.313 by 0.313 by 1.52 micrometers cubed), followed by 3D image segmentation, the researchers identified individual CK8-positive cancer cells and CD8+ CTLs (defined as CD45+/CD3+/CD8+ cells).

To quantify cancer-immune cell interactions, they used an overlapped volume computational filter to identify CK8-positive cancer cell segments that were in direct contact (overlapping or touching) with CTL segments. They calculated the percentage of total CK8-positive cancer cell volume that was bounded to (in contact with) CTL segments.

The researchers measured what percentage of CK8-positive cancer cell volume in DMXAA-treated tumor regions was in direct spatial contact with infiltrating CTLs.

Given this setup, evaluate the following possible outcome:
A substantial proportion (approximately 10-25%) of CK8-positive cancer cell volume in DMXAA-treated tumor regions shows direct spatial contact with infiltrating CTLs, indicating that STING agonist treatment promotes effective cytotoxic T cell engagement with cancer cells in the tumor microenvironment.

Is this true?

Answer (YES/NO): YES